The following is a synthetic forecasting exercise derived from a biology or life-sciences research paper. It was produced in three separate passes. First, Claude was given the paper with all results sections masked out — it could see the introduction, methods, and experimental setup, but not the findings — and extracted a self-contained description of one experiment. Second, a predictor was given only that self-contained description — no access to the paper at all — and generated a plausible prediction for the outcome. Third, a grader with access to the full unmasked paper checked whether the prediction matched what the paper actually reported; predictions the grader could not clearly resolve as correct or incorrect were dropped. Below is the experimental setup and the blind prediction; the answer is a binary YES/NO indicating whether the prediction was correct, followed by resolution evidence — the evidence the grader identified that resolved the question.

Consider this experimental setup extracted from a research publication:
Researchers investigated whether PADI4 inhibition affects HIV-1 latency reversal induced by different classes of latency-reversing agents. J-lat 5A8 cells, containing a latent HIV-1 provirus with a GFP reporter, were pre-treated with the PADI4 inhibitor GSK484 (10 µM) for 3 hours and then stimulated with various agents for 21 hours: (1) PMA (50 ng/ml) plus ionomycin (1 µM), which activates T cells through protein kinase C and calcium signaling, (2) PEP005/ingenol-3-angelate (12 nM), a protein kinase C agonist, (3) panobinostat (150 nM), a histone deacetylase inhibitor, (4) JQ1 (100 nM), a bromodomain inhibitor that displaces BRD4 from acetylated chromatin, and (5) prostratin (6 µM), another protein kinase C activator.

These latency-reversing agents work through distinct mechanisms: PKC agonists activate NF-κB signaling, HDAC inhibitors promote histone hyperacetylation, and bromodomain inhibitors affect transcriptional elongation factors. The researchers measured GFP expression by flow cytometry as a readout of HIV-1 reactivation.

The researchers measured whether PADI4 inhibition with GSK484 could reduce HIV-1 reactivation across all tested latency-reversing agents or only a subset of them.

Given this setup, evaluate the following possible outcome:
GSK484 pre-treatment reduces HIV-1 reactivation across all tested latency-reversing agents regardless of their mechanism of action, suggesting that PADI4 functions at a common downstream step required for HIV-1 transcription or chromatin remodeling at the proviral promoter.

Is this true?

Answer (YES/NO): NO